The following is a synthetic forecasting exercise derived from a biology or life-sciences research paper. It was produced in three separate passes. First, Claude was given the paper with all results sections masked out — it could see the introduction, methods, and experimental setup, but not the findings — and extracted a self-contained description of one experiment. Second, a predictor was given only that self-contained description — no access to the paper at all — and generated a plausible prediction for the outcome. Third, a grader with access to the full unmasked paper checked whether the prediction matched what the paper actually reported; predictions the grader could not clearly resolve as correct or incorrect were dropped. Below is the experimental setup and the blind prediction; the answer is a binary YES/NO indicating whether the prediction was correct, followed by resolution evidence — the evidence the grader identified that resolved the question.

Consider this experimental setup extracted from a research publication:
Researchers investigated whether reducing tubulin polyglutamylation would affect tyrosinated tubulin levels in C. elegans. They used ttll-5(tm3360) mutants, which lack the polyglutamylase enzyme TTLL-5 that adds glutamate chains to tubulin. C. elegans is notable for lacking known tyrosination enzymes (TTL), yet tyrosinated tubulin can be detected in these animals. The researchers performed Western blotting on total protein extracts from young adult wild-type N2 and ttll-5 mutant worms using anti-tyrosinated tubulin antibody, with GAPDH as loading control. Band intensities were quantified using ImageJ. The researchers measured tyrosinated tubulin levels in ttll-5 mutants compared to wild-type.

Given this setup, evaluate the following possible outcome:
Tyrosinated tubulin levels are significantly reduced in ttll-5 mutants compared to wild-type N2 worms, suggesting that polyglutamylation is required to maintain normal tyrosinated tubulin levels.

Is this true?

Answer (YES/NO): YES